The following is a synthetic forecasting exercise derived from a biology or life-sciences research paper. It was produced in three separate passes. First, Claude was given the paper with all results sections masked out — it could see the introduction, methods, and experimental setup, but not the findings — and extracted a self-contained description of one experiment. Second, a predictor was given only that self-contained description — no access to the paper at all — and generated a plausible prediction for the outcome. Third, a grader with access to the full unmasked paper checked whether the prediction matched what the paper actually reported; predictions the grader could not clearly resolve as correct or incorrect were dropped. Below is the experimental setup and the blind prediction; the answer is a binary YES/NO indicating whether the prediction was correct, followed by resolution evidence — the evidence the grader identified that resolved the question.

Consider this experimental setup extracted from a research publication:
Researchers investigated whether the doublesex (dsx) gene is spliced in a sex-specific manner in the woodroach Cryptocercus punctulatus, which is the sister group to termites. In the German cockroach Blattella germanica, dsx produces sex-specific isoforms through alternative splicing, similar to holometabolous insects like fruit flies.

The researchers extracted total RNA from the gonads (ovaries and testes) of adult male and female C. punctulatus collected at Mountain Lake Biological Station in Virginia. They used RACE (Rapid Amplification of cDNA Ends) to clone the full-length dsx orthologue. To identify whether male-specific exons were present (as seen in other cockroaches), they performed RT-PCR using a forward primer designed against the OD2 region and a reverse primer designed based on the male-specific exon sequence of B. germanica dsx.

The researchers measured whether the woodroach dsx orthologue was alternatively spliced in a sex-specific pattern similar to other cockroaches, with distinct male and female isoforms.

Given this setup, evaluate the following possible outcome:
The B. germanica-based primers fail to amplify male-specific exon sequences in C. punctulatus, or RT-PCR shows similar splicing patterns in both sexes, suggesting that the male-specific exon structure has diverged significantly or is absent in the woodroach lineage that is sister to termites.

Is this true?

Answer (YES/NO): NO